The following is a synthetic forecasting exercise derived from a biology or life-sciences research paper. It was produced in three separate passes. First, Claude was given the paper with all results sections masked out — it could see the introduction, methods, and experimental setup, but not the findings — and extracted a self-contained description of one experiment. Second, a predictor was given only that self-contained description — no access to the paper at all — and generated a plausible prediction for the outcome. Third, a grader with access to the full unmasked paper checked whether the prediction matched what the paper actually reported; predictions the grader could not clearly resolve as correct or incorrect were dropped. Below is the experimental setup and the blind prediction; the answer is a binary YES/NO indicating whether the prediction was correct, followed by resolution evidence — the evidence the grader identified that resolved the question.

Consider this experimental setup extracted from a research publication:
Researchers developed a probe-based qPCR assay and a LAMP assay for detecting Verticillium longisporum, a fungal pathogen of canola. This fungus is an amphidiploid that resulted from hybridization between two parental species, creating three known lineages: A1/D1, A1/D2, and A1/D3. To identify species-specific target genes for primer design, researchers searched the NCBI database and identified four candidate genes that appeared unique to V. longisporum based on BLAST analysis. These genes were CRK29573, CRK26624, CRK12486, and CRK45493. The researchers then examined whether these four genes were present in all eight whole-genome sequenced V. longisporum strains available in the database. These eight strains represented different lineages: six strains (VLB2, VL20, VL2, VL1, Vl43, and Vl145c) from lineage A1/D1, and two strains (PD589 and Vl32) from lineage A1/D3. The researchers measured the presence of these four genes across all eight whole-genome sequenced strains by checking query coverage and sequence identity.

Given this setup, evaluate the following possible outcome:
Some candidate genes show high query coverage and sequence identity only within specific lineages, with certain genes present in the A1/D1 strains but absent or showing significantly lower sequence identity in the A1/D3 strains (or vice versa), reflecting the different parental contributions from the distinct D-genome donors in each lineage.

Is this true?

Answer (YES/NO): YES